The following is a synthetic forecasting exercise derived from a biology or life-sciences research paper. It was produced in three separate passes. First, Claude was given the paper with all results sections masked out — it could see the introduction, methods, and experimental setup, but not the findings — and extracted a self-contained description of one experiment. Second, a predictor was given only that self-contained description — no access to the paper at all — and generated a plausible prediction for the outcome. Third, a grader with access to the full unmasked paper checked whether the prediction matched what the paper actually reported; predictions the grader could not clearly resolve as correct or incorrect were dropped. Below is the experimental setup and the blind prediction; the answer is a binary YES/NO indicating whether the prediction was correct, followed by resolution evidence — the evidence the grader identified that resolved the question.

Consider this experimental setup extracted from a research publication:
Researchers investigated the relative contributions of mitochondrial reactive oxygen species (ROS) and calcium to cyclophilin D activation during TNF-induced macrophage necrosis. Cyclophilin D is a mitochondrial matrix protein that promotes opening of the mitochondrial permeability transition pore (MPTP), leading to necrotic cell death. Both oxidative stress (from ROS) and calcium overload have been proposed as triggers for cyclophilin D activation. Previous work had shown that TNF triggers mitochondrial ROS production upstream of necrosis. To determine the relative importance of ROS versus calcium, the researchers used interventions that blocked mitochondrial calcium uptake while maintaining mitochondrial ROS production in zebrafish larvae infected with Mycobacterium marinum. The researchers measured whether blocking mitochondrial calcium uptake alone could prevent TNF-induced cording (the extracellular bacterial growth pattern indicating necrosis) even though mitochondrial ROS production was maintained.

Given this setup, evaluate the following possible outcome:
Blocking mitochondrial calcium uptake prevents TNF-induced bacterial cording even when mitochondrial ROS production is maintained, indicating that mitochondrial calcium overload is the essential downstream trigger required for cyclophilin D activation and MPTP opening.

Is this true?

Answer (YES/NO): YES